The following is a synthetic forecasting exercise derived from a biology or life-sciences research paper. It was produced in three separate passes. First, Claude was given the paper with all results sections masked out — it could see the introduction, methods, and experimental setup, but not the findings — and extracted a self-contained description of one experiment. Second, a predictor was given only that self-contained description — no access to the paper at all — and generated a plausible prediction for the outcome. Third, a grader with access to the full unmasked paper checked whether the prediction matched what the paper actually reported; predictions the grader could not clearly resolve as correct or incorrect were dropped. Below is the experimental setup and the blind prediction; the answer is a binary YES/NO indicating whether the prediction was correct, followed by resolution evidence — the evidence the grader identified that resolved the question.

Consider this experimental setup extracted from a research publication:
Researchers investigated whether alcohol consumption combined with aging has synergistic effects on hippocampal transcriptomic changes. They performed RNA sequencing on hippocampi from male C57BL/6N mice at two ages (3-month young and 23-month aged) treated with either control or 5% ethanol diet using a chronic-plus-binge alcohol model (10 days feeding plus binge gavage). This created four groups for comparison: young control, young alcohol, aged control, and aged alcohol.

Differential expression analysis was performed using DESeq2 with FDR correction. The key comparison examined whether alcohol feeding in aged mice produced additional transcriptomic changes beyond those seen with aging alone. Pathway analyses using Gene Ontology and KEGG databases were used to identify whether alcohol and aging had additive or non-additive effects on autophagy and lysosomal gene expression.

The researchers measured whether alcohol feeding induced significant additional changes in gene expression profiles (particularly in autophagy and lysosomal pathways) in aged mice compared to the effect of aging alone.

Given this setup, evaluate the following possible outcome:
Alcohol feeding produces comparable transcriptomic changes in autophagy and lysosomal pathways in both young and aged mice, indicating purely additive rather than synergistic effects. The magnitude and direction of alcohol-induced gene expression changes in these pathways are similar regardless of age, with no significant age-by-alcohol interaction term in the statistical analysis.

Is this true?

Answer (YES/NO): NO